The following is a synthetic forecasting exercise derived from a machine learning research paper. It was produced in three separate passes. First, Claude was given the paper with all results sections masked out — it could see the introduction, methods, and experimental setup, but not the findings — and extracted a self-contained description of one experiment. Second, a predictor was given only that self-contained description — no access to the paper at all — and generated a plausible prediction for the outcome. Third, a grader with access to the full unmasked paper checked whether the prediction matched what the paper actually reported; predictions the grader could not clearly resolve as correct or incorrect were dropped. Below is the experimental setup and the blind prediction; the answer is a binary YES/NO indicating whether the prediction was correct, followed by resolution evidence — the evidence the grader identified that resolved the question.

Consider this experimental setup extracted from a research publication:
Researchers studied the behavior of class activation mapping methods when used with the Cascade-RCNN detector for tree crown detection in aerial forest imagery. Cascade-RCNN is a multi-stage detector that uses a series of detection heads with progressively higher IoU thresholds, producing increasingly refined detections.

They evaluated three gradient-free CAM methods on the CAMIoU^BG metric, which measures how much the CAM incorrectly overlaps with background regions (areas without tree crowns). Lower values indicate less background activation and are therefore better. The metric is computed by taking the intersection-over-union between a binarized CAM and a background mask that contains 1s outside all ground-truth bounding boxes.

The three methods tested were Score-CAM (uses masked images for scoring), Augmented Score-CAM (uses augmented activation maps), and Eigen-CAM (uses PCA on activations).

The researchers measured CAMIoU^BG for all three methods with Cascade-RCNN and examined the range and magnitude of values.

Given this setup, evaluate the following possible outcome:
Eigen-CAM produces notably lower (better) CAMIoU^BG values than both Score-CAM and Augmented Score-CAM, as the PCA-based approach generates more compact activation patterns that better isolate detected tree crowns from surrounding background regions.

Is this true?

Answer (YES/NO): NO